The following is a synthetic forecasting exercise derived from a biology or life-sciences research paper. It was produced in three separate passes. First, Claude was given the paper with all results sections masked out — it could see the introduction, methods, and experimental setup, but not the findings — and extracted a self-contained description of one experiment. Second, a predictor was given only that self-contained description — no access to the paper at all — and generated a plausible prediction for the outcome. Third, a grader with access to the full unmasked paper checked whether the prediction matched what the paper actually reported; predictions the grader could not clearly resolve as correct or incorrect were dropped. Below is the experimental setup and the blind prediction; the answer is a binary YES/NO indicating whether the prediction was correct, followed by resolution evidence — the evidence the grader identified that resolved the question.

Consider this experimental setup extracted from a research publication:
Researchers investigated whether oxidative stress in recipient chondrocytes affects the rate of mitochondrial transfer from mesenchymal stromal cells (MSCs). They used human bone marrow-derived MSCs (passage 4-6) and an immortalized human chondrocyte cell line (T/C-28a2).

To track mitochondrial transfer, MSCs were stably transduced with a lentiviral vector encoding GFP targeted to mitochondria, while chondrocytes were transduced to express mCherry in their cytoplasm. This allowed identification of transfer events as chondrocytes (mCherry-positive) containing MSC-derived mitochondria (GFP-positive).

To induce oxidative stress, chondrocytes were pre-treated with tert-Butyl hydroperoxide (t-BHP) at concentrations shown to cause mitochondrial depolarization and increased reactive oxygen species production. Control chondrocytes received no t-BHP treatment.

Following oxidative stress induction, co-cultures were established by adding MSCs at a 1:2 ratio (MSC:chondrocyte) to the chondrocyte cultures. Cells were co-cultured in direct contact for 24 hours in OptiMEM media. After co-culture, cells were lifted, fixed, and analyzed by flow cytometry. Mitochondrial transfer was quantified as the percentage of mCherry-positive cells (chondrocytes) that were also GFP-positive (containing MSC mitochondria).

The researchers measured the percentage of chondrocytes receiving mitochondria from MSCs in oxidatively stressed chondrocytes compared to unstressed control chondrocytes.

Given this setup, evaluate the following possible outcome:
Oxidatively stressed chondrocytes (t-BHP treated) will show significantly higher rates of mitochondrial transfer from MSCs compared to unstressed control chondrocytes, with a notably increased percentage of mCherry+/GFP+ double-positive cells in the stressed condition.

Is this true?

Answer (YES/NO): YES